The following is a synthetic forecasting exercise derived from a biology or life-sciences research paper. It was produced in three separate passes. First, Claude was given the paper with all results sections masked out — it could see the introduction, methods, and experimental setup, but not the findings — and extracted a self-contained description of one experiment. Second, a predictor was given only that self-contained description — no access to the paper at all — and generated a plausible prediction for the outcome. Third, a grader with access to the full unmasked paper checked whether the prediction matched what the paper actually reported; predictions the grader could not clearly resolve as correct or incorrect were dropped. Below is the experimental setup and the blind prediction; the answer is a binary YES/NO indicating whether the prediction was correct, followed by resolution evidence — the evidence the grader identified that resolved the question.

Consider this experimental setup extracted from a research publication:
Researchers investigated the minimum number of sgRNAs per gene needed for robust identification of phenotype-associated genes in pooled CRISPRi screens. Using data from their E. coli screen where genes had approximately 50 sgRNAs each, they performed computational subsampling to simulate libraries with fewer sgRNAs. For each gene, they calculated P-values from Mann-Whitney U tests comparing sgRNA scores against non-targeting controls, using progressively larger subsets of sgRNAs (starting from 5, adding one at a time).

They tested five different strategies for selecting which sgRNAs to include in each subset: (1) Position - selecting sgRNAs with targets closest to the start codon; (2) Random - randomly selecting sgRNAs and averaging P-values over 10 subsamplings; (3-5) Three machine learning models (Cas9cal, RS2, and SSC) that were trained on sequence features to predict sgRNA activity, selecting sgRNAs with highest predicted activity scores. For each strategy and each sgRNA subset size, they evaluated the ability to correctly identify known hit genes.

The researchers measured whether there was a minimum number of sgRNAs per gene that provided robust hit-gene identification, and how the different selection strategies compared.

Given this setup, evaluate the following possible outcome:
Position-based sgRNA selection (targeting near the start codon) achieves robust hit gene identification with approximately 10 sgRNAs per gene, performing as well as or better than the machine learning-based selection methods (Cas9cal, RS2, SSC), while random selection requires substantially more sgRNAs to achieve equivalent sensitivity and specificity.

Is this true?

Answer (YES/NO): YES